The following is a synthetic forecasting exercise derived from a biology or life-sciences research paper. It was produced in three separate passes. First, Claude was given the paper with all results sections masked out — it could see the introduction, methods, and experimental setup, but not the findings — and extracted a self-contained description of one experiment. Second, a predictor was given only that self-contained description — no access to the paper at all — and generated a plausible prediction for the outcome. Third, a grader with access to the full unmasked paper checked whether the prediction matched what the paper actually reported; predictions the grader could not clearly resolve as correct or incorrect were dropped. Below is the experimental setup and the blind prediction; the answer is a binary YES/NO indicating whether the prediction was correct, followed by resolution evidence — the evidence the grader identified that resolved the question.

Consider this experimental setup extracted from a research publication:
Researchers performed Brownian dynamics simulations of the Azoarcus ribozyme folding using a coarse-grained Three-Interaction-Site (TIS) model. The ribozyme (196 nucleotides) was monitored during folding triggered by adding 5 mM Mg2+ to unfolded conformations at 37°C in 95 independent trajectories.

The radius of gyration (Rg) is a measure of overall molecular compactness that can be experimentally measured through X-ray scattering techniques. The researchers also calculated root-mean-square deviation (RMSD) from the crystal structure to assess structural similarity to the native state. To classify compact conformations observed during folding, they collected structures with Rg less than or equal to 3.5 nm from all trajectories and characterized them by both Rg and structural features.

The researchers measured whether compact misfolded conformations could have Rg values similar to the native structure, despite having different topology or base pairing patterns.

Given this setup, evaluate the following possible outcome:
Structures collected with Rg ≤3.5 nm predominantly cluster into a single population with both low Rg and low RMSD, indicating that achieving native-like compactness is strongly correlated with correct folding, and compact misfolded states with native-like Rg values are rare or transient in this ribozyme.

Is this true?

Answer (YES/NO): NO